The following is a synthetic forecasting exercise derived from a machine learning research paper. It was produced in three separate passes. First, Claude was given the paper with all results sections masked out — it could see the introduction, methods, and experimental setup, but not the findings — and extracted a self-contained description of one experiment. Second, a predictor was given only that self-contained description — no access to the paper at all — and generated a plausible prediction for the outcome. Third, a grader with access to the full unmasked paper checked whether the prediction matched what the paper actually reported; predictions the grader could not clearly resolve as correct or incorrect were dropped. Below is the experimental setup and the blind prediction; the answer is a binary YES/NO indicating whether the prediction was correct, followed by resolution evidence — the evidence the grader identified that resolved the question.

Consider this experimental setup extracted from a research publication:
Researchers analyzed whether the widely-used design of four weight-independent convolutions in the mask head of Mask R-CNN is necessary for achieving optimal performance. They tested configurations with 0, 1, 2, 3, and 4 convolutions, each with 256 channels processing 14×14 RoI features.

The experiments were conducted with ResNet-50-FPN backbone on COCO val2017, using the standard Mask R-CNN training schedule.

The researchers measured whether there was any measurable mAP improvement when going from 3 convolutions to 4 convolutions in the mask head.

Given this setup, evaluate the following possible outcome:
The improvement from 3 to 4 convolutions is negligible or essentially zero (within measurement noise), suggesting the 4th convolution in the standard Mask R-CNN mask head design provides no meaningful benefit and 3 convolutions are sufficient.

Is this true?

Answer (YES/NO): NO